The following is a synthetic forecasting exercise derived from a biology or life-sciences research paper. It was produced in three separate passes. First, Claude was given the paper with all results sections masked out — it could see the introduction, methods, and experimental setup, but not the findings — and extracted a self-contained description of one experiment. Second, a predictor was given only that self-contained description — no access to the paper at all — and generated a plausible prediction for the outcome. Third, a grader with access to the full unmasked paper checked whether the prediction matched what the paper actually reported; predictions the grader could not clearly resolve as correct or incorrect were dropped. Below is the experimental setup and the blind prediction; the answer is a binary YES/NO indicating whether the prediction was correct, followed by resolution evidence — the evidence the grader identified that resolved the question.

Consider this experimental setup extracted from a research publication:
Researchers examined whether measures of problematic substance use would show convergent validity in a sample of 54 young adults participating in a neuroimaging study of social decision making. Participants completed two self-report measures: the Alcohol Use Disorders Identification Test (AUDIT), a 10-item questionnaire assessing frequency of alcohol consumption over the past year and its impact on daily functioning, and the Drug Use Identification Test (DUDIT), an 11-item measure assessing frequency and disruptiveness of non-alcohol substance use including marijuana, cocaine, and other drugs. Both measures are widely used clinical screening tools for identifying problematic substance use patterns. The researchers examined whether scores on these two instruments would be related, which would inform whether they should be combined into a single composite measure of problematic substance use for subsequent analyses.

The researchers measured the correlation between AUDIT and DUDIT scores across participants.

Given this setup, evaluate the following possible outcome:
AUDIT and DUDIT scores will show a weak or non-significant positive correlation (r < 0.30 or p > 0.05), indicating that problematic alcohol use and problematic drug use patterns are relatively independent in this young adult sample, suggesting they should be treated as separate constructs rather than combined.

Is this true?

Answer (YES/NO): NO